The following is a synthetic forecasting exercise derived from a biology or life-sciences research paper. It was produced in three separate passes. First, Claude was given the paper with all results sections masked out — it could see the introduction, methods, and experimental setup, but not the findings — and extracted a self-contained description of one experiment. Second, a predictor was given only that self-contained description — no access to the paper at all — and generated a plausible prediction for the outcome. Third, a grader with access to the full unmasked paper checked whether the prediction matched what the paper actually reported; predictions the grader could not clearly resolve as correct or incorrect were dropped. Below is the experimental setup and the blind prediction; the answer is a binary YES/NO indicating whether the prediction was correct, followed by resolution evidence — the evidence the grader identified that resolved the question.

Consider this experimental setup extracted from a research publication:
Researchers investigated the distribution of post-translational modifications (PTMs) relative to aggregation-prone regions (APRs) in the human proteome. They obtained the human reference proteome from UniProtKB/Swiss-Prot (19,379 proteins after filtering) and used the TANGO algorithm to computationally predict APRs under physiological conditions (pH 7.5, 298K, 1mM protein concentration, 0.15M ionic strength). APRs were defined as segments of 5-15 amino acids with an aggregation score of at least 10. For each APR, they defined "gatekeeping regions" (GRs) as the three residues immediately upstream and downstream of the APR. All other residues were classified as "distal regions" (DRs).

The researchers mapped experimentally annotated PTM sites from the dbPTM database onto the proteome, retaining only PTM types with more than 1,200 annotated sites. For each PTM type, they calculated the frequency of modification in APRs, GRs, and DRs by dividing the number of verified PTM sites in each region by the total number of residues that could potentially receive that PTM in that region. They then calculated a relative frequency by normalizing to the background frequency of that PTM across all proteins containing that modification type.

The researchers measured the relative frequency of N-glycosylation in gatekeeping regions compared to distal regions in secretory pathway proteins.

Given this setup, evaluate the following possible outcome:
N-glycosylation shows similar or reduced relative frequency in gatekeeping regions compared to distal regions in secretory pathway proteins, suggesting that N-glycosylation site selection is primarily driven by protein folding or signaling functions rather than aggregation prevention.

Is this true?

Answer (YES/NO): NO